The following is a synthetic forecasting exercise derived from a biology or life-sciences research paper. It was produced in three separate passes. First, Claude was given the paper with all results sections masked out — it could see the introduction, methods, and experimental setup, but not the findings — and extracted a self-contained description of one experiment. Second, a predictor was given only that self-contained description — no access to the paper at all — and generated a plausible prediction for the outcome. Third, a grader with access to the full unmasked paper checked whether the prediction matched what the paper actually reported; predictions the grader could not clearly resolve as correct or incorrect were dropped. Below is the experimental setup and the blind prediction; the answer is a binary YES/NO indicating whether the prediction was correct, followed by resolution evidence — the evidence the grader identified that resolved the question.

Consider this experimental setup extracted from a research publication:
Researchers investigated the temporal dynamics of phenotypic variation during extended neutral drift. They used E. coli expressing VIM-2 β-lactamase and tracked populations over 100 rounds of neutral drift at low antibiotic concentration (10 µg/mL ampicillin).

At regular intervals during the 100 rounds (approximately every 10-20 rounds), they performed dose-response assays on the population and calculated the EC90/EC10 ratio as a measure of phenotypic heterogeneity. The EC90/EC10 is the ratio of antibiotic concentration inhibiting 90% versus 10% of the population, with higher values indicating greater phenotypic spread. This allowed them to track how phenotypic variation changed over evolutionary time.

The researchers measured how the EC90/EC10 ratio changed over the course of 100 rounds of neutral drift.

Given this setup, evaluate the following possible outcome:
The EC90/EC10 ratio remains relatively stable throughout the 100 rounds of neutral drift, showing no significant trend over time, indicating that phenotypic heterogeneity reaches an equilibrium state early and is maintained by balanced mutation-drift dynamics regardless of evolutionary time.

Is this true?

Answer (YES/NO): NO